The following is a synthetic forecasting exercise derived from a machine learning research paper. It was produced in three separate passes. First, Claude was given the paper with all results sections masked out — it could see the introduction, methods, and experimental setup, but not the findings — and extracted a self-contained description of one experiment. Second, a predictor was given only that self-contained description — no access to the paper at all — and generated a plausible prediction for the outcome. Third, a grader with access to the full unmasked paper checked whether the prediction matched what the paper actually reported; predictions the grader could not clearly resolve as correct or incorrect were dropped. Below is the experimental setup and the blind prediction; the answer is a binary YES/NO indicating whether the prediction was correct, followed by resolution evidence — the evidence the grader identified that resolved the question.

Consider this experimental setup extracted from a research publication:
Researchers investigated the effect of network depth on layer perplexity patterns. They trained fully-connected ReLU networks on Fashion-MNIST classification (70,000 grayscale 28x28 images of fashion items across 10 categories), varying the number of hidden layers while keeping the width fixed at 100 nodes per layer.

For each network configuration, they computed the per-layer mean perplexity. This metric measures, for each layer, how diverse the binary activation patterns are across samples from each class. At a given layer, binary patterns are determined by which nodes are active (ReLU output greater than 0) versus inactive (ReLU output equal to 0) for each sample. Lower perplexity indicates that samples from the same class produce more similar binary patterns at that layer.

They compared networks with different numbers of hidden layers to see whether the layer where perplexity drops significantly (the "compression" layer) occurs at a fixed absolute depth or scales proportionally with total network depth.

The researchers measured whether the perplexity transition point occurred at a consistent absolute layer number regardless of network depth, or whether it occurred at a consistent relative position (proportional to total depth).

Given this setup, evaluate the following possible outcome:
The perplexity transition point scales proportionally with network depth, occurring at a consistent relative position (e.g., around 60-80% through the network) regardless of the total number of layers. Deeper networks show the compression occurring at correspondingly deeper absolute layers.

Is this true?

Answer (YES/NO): NO